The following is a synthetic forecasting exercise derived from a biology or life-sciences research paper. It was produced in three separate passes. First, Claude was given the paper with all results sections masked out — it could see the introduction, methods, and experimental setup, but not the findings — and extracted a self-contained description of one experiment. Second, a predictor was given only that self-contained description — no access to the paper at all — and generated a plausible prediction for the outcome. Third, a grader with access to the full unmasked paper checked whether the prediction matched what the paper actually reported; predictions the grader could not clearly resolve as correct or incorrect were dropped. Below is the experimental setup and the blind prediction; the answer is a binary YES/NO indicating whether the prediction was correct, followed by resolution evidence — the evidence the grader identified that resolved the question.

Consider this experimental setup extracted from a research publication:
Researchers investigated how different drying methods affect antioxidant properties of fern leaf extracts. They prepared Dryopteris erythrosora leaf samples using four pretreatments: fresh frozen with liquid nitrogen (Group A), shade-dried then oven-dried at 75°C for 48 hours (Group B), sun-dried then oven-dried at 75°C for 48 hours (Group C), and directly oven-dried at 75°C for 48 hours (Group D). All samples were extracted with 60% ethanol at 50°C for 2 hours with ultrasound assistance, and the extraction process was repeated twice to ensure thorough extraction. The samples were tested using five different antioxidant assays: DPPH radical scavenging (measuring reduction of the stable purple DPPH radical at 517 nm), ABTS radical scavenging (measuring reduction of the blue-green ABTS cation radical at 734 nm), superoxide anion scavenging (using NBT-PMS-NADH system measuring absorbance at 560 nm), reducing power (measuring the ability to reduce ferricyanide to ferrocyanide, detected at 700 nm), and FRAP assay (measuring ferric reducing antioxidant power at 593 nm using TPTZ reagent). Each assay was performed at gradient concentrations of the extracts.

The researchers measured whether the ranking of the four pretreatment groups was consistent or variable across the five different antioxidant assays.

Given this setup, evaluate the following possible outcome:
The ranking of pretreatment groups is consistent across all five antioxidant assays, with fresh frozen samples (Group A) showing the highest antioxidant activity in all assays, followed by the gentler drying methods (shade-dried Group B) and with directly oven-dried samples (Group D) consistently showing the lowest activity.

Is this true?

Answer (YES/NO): NO